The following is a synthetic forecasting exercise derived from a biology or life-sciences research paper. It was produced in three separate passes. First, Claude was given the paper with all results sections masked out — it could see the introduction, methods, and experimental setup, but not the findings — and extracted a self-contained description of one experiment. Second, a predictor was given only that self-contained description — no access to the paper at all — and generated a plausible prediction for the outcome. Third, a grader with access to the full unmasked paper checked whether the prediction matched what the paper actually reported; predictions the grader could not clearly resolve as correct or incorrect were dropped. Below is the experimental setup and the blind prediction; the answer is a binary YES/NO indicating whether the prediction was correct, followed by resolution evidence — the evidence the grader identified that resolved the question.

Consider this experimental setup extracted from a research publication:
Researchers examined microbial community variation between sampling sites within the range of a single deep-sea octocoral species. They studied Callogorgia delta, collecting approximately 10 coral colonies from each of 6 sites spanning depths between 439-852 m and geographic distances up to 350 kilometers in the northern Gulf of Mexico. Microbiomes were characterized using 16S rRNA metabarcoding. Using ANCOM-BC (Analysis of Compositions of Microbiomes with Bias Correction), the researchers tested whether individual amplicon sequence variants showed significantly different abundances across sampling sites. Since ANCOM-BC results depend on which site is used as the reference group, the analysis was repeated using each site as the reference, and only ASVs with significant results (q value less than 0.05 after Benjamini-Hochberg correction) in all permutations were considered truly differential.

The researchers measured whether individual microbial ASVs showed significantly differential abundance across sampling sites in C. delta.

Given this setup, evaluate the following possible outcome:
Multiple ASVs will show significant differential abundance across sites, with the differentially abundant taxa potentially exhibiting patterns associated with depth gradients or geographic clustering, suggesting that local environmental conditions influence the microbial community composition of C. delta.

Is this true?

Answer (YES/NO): YES